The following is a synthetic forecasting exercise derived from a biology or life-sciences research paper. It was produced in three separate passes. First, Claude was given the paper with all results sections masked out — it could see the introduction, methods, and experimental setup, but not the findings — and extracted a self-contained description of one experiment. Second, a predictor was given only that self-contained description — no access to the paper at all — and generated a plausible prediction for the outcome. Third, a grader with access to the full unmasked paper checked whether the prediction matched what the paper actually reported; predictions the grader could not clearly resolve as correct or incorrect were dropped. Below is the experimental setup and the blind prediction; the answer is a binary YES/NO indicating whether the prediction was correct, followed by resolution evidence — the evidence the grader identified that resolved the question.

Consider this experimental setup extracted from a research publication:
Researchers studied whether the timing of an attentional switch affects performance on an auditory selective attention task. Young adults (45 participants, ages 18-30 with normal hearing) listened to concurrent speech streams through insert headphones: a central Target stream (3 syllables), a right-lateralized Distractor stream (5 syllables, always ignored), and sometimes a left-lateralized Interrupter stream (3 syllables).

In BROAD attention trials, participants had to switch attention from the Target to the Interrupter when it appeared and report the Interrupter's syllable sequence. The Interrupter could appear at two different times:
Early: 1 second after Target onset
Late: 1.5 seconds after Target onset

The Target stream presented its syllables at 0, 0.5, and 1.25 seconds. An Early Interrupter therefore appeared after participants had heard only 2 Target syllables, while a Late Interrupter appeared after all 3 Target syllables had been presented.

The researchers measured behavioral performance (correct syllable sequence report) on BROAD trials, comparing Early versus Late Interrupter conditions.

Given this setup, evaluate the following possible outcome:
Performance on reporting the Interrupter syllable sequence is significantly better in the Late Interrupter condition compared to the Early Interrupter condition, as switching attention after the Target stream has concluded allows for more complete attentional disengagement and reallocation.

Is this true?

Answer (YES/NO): NO